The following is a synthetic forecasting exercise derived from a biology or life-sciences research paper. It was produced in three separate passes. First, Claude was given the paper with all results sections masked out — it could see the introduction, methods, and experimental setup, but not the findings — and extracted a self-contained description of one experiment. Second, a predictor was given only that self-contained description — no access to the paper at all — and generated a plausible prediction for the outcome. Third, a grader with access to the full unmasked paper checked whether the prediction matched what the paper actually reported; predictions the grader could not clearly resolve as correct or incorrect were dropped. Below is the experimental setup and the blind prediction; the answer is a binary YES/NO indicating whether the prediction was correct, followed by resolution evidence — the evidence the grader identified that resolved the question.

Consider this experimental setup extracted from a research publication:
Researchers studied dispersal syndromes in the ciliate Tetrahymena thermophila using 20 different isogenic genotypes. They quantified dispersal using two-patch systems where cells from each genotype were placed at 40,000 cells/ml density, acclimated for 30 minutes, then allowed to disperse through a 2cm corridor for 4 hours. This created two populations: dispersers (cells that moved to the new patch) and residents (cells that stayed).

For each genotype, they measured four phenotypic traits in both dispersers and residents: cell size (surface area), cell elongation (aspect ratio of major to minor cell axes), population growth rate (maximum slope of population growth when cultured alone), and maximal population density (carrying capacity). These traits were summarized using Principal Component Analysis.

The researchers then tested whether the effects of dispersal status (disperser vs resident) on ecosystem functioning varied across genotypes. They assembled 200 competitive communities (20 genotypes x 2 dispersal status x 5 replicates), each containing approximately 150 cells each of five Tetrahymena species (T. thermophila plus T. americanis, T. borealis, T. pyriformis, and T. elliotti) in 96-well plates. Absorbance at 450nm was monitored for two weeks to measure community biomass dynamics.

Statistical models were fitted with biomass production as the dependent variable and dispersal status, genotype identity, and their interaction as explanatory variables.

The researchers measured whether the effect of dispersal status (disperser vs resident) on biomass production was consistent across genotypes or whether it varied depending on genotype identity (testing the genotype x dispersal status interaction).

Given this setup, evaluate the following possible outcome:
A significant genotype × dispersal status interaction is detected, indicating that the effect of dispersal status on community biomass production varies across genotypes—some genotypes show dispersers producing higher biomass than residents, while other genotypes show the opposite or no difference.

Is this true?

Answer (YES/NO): NO